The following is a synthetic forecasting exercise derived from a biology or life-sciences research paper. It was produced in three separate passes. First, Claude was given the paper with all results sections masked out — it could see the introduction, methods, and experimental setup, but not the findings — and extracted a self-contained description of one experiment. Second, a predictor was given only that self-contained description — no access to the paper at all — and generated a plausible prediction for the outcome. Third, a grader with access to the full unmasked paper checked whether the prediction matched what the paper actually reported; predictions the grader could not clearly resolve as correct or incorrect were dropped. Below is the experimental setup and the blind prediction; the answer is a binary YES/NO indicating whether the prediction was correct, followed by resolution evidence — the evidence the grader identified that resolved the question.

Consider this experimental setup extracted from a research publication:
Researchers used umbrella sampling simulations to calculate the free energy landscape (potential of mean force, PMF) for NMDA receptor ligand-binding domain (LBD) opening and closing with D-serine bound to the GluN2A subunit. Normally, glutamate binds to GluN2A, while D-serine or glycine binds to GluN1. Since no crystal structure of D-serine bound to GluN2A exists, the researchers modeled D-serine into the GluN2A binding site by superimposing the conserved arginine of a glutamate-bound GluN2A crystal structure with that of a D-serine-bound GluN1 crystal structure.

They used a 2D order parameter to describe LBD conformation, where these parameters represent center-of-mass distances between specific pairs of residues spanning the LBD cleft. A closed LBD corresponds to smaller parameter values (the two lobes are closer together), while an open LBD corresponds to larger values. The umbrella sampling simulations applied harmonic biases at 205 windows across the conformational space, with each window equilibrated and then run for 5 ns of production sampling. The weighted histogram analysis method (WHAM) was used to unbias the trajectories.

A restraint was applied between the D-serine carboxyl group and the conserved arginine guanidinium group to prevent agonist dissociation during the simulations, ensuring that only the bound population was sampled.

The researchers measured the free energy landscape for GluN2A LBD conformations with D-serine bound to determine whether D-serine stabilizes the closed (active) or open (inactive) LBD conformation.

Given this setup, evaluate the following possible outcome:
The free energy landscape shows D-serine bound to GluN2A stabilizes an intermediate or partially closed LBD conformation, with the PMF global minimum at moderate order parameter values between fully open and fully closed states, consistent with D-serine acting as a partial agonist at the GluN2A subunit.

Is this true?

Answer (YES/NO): NO